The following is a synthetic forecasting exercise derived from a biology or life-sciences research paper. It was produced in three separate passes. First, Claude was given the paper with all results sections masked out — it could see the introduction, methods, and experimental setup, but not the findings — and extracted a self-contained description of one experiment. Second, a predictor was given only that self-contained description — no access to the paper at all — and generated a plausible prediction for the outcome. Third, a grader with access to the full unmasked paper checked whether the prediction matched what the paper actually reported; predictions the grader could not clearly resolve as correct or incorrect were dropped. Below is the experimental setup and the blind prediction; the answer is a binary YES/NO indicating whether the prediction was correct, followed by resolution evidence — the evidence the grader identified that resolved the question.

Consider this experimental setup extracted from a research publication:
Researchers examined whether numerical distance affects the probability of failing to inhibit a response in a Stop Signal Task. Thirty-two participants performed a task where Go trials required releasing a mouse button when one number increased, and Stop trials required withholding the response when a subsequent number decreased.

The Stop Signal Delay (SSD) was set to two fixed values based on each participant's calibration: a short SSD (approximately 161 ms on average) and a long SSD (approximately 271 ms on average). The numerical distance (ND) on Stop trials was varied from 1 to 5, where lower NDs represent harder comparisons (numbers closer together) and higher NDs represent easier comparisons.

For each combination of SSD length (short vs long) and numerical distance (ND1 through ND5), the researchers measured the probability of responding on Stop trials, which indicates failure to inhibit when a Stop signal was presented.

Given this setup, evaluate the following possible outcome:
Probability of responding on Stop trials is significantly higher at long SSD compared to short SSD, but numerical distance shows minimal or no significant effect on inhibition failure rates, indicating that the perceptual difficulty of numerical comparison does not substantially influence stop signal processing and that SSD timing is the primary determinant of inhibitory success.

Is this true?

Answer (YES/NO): NO